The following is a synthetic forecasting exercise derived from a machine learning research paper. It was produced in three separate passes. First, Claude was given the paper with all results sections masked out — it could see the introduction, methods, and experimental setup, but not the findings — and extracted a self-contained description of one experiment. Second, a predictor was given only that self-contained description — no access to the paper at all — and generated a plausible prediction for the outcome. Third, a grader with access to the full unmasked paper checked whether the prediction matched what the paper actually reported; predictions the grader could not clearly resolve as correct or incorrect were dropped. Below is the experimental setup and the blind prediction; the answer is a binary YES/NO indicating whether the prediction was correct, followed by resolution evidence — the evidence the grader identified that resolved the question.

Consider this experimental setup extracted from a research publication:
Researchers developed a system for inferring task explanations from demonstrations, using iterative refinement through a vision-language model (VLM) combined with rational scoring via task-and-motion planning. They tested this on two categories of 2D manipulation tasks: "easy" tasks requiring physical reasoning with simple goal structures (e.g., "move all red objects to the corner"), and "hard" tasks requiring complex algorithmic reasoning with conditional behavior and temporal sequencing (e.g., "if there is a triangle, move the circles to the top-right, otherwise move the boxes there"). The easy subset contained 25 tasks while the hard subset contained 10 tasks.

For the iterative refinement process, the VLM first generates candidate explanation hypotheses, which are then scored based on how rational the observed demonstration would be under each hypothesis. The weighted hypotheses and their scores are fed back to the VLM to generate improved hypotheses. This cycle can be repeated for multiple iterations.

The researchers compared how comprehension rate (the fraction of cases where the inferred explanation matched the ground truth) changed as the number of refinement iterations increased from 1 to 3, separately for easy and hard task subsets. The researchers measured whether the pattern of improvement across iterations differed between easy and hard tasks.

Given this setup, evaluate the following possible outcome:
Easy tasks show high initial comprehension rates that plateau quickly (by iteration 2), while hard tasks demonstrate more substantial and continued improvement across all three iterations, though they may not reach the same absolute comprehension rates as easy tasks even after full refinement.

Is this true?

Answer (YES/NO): YES